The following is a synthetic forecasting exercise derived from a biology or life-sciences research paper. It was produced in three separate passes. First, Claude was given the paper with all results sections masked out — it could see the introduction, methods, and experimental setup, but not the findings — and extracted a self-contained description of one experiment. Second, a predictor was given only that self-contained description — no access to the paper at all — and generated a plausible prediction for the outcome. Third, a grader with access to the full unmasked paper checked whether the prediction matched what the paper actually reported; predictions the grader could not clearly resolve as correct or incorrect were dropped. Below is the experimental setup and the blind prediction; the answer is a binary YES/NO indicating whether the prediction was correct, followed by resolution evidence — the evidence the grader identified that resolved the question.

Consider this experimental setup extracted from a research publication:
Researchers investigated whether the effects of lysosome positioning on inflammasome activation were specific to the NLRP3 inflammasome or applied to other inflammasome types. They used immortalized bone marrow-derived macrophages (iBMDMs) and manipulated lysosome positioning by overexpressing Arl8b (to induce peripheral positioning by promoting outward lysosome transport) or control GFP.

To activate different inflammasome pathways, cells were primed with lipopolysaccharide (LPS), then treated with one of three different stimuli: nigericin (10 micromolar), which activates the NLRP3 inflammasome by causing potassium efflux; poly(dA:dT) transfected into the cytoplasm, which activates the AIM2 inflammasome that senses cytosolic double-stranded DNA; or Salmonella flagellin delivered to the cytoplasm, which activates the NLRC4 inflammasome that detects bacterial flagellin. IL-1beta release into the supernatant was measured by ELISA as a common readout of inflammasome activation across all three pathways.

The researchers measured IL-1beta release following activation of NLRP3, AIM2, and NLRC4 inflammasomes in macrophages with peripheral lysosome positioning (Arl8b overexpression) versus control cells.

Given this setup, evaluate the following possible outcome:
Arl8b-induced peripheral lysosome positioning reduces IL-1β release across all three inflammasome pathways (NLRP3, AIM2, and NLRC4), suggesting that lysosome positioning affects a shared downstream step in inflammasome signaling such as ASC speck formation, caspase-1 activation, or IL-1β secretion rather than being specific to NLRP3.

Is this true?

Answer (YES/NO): NO